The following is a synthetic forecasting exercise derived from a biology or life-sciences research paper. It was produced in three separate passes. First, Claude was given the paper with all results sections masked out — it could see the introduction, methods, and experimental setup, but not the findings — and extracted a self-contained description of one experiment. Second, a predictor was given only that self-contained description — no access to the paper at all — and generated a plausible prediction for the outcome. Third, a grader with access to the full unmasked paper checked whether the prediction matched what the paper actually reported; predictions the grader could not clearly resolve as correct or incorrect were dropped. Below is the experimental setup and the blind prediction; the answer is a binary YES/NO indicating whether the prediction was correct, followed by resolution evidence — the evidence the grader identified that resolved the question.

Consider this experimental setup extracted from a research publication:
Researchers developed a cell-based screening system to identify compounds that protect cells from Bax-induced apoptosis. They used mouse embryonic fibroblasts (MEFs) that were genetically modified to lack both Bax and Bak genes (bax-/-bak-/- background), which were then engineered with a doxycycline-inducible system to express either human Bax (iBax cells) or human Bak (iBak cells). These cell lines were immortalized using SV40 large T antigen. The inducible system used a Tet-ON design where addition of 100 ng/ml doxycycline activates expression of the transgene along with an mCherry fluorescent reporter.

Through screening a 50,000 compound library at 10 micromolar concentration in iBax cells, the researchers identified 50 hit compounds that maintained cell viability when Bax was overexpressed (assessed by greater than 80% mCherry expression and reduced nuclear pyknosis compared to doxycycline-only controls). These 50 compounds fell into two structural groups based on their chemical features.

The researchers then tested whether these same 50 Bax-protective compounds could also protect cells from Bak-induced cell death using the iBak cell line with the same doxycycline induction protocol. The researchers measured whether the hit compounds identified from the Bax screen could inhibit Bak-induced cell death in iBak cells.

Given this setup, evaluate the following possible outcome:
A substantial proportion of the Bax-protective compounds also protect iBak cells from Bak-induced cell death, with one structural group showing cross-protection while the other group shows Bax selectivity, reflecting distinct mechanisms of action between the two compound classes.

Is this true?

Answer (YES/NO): NO